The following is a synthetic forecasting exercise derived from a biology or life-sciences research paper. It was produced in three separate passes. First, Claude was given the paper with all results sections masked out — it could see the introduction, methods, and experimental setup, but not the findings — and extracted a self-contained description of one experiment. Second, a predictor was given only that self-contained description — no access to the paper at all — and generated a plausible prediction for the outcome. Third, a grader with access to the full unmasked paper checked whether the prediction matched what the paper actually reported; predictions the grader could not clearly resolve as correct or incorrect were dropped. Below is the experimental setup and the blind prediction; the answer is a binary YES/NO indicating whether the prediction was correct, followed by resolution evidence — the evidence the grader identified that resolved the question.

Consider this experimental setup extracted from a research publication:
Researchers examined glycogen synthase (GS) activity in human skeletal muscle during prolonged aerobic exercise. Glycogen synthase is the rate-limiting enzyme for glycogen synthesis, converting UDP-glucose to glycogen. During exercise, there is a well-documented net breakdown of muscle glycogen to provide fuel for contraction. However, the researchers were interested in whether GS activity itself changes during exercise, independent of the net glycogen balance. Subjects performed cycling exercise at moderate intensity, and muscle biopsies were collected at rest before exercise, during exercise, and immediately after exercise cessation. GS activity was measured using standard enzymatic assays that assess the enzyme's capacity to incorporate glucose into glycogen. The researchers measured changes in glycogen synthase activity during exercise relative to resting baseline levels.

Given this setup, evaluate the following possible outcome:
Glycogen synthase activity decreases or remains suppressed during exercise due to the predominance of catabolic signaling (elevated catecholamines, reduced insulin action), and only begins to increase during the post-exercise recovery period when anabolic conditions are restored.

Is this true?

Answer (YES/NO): NO